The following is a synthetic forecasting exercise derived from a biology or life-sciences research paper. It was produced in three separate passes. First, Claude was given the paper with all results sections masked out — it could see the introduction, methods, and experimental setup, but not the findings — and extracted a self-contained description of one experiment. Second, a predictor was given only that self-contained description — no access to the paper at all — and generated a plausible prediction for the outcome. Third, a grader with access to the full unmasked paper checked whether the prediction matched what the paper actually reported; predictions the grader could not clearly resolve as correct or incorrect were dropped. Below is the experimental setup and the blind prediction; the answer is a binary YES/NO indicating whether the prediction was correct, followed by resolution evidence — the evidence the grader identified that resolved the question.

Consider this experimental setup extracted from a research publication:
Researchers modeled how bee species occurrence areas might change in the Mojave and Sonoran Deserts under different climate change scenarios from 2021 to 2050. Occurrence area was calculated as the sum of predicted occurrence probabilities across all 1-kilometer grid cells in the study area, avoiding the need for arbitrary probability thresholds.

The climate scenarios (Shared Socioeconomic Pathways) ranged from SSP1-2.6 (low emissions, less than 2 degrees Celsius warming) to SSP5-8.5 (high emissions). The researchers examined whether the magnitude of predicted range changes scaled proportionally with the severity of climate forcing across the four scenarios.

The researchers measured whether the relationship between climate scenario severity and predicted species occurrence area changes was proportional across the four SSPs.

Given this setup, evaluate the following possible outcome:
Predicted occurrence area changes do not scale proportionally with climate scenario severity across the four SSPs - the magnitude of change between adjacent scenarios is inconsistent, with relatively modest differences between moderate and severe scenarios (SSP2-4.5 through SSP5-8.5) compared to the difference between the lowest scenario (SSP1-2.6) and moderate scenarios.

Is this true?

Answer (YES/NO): NO